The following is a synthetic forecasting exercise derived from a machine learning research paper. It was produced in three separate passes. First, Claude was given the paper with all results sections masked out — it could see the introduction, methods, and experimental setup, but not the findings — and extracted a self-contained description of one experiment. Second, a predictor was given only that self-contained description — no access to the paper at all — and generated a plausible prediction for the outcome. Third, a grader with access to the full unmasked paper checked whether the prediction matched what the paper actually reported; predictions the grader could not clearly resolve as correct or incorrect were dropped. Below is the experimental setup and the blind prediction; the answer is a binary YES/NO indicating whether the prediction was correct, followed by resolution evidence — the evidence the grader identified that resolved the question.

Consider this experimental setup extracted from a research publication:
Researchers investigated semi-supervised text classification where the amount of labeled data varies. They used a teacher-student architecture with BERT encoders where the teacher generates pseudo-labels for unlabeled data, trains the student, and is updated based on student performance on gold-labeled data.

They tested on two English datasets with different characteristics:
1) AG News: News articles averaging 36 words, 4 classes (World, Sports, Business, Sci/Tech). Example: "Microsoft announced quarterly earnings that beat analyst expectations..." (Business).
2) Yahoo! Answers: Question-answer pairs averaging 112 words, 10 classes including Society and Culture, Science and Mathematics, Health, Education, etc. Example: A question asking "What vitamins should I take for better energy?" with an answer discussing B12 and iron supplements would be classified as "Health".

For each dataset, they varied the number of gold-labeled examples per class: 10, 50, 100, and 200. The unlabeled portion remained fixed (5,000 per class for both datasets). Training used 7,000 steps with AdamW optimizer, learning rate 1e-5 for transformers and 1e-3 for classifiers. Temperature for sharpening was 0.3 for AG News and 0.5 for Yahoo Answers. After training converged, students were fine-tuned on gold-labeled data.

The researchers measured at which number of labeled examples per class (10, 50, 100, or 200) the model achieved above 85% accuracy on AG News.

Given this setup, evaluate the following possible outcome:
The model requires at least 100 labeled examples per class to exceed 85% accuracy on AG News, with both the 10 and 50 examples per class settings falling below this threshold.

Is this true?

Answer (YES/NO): NO